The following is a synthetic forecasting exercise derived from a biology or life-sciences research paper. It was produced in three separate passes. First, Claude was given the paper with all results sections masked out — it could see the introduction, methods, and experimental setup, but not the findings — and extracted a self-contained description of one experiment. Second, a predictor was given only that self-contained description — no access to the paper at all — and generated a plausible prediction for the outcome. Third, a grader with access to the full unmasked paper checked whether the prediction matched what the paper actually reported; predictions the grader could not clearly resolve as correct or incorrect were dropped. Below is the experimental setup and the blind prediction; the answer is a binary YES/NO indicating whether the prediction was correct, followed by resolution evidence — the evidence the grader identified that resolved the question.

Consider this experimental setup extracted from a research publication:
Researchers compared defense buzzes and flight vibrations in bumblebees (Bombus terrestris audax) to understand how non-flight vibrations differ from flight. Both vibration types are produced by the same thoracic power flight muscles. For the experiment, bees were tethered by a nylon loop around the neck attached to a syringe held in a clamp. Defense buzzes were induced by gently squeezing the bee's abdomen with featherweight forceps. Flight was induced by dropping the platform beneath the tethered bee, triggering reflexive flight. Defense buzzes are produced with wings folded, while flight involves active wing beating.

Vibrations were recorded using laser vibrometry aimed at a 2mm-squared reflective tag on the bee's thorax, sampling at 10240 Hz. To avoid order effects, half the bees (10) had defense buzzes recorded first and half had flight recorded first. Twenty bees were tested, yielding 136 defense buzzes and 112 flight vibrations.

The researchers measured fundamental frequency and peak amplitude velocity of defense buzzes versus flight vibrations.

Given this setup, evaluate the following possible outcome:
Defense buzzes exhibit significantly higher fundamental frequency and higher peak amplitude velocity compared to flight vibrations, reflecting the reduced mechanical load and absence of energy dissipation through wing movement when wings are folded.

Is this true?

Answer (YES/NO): YES